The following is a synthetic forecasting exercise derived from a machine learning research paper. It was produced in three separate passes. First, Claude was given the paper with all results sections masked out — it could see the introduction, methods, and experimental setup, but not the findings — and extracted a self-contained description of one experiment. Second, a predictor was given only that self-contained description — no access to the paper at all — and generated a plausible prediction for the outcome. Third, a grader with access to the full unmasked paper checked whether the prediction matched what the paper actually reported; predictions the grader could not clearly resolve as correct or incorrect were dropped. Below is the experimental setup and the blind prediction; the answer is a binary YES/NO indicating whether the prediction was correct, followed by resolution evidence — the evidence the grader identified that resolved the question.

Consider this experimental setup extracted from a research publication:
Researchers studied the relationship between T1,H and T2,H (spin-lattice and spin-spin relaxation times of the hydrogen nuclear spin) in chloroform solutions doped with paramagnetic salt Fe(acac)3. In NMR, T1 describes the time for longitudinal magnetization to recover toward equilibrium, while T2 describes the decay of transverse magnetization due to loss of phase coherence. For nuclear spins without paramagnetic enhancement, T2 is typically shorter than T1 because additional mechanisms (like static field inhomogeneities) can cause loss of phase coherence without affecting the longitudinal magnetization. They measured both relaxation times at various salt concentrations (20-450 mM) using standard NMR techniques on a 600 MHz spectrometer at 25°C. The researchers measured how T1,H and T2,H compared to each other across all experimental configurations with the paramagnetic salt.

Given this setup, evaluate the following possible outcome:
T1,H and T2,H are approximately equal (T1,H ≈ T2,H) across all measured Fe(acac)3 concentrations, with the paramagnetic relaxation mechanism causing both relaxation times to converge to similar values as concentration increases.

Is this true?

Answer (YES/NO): YES